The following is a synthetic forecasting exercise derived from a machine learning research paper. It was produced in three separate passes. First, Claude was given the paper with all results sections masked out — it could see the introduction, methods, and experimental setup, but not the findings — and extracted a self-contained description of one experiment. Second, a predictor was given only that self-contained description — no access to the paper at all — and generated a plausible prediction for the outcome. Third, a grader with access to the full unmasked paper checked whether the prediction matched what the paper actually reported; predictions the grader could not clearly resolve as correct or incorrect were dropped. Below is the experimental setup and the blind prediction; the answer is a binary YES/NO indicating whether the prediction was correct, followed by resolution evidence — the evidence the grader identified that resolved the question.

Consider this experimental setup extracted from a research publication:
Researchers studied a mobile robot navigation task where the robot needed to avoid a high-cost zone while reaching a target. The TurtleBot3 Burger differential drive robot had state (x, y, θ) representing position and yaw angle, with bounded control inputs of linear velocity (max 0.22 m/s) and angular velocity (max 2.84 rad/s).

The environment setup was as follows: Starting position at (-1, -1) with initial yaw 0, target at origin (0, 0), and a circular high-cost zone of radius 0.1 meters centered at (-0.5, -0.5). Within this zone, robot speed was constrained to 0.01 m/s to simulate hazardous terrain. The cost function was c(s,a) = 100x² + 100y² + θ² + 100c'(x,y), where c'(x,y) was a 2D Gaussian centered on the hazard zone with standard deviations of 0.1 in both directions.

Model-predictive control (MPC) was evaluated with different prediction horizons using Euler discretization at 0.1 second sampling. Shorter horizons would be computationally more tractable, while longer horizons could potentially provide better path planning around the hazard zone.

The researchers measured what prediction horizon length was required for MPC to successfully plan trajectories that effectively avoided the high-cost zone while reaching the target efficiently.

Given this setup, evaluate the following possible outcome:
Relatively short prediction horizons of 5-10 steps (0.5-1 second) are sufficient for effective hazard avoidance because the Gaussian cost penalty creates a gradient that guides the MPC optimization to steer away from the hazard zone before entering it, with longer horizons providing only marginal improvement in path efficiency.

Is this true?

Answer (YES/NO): NO